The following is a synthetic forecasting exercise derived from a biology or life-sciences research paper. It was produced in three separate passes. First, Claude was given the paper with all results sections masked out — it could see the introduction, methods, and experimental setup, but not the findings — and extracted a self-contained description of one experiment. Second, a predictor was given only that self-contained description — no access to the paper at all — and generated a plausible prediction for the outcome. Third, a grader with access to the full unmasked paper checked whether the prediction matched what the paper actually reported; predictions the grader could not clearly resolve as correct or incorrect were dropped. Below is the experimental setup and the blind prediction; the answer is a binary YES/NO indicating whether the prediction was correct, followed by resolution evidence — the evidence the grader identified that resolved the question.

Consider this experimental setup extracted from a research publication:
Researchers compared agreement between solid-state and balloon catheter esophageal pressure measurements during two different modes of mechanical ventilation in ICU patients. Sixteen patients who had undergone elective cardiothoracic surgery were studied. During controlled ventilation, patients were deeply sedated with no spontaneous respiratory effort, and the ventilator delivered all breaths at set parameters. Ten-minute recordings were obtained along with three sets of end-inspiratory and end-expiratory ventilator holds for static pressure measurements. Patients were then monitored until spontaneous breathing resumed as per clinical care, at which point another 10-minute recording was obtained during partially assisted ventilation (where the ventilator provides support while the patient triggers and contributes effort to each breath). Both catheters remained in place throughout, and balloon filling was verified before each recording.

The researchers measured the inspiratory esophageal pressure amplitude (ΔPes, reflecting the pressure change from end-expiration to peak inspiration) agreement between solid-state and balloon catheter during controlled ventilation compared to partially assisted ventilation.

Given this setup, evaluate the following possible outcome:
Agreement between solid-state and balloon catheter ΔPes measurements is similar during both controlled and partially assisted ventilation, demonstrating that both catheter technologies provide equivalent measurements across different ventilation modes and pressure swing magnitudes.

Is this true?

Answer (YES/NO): NO